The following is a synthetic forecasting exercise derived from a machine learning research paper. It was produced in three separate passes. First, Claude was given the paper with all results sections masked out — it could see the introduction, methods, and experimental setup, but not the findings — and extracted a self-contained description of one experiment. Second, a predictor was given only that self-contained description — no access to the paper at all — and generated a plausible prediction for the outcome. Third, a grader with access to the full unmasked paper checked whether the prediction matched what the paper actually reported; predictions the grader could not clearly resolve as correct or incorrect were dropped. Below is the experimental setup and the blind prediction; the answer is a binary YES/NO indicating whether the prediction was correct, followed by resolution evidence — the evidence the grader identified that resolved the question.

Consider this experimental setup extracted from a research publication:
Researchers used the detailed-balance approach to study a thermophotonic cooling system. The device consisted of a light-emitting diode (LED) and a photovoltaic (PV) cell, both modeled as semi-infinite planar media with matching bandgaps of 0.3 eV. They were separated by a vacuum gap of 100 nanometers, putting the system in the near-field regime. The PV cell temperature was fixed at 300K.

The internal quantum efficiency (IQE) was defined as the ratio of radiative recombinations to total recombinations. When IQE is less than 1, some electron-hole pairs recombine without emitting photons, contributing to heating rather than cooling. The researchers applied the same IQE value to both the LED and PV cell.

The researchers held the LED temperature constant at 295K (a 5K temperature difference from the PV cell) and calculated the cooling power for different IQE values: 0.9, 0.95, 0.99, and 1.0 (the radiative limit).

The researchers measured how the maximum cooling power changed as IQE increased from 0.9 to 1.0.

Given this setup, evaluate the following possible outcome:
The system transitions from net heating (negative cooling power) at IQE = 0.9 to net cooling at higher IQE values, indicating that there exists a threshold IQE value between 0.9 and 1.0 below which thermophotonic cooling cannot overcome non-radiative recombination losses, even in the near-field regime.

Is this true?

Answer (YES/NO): NO